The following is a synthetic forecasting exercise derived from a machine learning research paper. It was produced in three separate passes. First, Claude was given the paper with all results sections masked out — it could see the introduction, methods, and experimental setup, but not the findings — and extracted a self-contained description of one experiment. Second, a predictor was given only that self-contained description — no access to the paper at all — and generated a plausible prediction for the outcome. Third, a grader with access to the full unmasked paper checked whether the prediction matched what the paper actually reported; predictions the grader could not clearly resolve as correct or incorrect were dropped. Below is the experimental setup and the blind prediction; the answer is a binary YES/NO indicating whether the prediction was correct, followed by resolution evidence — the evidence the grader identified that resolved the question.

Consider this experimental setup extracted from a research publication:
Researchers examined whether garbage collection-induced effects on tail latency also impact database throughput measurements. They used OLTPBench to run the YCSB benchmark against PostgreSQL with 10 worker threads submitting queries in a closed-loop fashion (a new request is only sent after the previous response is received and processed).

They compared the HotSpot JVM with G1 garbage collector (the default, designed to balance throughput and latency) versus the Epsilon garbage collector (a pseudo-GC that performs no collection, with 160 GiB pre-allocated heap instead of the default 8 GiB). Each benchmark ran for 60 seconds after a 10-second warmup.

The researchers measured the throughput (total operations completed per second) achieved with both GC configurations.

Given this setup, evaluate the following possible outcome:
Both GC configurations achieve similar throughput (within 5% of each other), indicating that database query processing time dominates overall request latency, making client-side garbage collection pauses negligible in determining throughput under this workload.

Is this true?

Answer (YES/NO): YES